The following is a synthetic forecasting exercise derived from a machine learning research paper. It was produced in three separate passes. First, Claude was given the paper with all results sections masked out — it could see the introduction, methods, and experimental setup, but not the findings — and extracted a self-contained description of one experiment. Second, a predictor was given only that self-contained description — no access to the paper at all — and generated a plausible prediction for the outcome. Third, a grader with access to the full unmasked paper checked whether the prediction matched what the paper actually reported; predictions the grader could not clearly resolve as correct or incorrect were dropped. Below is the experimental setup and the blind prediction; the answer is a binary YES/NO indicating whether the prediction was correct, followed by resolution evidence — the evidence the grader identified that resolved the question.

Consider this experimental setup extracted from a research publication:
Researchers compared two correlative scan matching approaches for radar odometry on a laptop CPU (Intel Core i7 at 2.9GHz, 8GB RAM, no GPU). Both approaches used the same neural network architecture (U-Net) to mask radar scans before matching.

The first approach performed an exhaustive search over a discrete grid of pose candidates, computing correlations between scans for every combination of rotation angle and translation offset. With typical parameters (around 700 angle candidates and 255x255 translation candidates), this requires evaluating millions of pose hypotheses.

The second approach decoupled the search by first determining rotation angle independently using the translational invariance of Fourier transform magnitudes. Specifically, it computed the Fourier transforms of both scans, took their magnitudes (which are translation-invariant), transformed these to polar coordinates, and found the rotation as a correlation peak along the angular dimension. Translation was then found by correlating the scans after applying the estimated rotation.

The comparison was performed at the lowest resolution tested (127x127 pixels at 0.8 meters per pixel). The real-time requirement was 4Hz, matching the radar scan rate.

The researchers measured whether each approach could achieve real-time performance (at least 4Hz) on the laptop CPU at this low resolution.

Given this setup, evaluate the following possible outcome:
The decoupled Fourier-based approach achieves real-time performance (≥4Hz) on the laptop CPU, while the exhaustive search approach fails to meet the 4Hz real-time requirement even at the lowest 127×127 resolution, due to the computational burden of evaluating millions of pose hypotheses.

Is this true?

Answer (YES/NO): NO